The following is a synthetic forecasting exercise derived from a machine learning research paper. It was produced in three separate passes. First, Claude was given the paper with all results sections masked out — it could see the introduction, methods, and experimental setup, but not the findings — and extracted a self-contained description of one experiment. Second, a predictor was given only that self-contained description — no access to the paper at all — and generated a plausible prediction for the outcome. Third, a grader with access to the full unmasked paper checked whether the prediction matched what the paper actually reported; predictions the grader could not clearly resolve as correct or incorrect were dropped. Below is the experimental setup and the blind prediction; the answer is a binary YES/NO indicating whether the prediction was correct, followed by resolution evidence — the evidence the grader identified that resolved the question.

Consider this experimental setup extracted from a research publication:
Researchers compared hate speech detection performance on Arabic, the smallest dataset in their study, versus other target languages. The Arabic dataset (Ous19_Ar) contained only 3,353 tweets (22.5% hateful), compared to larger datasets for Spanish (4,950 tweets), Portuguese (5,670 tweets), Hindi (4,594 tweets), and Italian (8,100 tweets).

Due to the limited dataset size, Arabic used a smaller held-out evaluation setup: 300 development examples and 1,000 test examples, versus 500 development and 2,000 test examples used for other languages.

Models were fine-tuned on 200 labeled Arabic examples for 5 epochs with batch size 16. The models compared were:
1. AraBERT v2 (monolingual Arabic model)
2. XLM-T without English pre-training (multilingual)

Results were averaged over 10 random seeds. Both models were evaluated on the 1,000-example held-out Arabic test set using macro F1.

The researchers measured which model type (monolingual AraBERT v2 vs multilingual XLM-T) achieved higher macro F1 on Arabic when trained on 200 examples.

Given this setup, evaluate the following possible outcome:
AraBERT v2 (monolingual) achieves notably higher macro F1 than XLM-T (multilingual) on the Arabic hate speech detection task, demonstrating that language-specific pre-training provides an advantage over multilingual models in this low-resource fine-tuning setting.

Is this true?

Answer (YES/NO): NO